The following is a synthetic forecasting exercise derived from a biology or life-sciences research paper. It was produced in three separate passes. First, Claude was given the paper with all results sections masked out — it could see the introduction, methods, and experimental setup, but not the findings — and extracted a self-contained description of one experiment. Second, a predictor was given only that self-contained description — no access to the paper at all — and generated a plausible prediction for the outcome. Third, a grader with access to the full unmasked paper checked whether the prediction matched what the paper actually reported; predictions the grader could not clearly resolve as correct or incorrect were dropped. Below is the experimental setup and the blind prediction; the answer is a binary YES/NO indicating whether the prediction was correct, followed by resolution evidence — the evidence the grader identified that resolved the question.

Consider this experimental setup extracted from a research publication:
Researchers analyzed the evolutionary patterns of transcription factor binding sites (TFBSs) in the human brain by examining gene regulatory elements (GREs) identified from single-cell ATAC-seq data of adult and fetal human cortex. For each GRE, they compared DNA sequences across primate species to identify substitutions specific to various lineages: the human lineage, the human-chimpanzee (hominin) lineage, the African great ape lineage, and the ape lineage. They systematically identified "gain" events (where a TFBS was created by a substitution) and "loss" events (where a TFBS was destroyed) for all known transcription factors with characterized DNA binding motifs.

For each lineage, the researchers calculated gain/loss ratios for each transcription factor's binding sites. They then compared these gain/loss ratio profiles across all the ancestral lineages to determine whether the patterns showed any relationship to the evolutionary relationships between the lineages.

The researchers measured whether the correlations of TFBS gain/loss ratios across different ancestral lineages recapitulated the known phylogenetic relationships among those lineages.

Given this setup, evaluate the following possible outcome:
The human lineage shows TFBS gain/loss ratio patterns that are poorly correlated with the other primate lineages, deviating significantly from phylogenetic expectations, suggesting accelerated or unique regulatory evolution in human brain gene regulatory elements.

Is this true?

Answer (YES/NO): NO